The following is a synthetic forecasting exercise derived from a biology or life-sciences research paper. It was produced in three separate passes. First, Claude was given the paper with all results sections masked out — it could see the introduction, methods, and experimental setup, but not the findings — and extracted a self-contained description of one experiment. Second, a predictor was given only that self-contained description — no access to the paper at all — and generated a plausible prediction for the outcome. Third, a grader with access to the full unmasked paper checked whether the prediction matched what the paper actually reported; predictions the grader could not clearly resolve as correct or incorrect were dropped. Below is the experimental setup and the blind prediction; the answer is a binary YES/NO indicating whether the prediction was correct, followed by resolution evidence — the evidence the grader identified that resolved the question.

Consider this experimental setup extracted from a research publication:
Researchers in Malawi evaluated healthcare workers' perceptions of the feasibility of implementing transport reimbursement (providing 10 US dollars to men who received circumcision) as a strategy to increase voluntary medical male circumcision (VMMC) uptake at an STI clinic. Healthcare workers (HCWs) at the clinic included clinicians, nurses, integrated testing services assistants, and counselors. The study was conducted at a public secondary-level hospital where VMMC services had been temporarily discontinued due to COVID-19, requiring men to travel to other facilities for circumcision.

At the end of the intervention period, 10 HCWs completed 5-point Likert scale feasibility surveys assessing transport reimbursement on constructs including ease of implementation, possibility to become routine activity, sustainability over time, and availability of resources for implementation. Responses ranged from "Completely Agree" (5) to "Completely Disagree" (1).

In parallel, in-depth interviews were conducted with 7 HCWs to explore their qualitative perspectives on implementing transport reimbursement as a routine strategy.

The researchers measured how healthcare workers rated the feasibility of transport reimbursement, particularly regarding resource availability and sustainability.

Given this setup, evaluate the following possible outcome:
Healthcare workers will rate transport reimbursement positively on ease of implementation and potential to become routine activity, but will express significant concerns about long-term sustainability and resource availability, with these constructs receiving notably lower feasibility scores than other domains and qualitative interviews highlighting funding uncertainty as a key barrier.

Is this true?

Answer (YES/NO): NO